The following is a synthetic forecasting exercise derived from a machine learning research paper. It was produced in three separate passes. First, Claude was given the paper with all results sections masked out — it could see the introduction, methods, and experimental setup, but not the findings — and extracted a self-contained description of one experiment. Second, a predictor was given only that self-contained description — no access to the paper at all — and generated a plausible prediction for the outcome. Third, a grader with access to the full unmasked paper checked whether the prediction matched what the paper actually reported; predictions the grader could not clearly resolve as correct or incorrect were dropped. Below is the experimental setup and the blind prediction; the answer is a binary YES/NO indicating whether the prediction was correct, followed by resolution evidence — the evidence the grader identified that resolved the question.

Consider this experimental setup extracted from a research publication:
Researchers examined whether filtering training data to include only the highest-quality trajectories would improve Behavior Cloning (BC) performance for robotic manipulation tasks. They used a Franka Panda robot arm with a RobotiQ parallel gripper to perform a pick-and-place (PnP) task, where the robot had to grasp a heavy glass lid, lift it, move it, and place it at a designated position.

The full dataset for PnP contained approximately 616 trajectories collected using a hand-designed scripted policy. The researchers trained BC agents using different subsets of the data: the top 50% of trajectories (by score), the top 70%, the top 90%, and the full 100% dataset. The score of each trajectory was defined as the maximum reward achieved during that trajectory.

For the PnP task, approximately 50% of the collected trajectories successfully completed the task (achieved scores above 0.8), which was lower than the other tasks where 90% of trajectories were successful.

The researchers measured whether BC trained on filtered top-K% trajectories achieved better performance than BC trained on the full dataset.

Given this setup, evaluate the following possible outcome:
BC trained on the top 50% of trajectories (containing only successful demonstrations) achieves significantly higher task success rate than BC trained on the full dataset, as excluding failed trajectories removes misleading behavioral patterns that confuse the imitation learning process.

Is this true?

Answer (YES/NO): NO